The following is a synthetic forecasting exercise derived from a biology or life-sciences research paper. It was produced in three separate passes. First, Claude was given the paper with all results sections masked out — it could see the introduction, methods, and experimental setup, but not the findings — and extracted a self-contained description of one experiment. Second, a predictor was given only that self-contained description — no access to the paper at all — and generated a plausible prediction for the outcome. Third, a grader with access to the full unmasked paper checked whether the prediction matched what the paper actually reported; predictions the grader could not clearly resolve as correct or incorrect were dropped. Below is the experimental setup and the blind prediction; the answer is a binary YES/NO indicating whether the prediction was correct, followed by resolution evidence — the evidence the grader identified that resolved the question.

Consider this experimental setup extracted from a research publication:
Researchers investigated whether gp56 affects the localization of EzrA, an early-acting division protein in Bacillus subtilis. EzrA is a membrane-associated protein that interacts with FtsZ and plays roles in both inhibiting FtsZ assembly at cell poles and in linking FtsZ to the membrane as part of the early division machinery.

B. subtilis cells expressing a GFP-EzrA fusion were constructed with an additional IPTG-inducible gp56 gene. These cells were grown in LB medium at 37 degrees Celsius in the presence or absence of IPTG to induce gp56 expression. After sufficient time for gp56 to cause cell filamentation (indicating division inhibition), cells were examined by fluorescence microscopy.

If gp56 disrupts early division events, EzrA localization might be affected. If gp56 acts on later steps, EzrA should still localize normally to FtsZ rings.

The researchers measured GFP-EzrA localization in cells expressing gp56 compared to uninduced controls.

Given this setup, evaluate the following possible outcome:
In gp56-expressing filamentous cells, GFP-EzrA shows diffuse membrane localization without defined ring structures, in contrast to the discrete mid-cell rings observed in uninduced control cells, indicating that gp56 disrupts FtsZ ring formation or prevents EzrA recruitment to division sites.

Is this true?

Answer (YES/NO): NO